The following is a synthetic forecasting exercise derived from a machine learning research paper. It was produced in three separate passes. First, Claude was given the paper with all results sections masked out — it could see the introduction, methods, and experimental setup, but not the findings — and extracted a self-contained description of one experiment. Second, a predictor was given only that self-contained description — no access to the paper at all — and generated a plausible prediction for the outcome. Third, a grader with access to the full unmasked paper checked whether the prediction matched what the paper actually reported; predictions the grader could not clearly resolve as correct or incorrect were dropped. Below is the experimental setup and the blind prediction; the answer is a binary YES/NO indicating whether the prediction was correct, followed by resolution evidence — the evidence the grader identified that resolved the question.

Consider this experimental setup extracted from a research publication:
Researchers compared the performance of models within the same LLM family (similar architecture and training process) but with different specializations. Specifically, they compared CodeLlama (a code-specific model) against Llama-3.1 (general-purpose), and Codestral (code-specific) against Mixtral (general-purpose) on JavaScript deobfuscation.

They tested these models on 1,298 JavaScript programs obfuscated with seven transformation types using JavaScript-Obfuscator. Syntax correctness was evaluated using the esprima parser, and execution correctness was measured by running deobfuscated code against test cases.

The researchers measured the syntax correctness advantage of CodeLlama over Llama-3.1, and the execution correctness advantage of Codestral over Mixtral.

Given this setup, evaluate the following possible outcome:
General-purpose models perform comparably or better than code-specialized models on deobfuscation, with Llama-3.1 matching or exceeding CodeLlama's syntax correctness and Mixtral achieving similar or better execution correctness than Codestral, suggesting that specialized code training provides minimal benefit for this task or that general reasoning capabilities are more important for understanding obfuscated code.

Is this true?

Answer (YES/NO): NO